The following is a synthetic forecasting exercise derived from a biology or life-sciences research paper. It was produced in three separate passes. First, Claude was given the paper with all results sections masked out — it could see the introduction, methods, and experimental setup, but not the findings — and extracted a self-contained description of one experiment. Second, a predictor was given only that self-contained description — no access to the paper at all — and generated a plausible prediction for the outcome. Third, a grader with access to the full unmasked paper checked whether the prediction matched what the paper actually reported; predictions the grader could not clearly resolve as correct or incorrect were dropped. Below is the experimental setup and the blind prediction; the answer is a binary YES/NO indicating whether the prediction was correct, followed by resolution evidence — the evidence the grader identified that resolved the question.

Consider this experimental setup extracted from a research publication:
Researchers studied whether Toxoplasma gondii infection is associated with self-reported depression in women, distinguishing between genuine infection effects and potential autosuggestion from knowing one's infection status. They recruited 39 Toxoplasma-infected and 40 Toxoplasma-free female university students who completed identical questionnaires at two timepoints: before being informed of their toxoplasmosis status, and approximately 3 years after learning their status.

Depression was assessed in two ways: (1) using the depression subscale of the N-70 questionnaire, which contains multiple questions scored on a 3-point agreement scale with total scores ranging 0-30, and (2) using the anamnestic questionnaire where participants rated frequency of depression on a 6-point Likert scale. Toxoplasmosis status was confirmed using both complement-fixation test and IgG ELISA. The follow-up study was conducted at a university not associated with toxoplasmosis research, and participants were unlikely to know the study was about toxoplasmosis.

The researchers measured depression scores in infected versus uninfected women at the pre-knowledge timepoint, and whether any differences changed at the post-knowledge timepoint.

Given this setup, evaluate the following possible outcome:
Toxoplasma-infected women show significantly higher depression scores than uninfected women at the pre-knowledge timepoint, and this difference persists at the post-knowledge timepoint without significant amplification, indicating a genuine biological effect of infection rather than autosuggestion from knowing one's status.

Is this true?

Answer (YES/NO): NO